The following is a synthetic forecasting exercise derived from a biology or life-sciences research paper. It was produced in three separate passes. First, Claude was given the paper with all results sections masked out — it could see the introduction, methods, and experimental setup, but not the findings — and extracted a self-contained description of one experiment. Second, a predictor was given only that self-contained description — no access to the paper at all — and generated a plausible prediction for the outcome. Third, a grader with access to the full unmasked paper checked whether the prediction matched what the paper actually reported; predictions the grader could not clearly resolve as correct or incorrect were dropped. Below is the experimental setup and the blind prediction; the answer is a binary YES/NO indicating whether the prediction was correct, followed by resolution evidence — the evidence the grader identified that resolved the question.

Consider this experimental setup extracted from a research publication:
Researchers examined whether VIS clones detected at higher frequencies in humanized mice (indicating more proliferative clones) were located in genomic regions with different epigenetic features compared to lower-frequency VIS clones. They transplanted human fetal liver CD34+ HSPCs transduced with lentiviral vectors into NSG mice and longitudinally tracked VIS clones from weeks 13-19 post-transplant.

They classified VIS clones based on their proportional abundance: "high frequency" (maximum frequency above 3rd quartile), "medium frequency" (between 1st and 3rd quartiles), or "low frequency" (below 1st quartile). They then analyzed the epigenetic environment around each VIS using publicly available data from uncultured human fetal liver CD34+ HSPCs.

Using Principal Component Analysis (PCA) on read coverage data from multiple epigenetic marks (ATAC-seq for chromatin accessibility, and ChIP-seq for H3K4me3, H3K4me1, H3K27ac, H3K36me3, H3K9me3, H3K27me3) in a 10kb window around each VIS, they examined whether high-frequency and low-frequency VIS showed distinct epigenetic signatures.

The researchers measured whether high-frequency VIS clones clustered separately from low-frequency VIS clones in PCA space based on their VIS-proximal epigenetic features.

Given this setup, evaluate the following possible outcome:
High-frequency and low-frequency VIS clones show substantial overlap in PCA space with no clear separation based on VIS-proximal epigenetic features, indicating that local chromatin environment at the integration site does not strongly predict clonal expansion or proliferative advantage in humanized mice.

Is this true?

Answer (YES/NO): YES